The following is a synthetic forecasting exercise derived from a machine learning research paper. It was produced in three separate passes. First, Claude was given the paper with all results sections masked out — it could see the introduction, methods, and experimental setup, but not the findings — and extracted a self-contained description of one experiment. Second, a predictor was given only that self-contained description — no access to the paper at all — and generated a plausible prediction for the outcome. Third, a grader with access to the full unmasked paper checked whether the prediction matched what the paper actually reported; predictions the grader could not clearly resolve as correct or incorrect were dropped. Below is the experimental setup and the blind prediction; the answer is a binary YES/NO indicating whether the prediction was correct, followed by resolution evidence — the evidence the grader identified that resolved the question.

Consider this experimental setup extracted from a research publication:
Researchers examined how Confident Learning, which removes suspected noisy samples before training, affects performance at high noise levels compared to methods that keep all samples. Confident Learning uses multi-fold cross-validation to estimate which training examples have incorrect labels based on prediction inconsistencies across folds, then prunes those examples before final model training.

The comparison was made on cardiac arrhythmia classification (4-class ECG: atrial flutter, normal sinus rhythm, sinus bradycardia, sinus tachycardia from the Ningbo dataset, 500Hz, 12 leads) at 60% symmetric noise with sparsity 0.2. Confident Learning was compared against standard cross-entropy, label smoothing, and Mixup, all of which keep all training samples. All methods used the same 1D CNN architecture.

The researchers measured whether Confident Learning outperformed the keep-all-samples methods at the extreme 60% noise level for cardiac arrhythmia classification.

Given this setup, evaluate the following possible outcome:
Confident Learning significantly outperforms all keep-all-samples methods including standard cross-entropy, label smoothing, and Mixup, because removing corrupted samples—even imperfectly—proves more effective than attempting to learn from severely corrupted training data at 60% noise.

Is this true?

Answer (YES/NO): YES